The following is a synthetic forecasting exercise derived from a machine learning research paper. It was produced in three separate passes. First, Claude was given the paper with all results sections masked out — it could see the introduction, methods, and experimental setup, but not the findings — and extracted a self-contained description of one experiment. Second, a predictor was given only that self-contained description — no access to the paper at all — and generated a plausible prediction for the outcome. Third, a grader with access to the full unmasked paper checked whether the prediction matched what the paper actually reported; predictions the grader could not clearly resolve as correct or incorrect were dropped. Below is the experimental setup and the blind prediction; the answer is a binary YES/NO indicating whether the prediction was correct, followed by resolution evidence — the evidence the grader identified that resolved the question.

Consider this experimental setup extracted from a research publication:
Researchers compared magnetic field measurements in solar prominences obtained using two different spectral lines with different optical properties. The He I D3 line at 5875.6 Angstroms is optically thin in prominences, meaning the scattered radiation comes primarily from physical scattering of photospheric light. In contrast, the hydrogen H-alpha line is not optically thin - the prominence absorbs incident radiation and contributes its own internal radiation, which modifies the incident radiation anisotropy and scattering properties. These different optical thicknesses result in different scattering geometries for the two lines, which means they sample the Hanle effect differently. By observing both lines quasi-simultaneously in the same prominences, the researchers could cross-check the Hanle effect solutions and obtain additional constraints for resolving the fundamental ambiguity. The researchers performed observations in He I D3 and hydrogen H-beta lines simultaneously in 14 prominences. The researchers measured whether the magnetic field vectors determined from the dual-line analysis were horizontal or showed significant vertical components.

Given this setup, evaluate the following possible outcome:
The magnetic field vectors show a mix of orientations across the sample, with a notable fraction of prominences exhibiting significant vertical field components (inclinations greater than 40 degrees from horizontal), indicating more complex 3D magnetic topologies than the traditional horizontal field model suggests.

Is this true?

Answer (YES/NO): NO